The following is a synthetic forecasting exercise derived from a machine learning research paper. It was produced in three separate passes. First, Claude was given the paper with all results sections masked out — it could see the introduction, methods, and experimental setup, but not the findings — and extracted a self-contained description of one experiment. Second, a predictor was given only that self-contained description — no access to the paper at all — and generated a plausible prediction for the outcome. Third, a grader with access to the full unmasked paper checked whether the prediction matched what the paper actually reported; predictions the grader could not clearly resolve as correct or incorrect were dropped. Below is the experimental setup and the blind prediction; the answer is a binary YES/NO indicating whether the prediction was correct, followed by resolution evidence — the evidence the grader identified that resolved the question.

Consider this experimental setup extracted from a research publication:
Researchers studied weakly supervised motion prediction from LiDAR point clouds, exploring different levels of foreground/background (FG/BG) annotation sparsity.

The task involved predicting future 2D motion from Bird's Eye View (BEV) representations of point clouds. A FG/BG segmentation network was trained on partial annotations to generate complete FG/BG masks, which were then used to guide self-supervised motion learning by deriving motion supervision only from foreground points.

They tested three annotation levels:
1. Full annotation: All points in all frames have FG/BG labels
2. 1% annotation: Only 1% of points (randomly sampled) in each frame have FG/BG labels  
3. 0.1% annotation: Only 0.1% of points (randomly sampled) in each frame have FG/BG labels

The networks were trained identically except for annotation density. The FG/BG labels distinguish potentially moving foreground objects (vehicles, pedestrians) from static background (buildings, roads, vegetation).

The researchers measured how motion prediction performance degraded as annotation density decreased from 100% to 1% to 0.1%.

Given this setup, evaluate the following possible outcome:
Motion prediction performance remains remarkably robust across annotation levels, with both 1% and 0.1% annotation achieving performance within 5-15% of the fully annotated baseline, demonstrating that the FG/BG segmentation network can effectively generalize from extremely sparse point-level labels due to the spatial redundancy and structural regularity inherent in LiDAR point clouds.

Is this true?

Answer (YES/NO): NO